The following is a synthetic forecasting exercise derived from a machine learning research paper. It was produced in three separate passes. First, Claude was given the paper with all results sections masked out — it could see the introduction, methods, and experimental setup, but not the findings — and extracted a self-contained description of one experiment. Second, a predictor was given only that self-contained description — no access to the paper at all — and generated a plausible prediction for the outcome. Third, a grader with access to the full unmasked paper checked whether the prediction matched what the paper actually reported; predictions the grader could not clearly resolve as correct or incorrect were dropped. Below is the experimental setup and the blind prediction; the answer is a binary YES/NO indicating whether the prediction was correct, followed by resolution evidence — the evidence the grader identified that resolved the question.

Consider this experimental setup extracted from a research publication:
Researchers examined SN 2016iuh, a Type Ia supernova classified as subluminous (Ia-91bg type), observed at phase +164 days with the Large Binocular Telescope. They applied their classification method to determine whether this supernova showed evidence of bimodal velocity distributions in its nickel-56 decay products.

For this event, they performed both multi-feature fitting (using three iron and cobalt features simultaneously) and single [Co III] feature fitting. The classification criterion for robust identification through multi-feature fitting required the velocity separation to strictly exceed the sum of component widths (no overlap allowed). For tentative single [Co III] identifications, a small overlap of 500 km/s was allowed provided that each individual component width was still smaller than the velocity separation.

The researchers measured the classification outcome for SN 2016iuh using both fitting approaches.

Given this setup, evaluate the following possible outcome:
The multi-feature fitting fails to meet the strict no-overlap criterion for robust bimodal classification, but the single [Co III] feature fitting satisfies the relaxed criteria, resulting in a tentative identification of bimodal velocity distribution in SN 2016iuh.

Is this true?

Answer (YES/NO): YES